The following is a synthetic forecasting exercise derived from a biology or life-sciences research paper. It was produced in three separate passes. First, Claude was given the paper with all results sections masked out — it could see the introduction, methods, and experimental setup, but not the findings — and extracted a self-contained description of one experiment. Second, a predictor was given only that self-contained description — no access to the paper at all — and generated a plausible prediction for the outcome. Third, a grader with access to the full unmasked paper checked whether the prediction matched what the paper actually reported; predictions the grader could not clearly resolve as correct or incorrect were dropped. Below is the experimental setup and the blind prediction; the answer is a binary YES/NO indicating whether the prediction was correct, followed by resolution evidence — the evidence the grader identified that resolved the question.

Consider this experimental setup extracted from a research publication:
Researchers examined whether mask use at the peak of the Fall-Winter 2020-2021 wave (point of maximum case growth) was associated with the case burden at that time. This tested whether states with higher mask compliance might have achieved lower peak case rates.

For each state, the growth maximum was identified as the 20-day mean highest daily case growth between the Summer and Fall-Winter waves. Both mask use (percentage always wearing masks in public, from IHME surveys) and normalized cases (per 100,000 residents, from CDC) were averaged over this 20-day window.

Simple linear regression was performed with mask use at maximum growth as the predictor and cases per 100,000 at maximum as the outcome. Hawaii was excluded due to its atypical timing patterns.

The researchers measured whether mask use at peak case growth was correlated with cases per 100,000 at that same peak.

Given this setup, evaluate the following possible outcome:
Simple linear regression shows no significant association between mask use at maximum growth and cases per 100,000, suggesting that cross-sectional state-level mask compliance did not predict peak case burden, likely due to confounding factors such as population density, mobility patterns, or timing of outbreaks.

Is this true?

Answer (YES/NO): YES